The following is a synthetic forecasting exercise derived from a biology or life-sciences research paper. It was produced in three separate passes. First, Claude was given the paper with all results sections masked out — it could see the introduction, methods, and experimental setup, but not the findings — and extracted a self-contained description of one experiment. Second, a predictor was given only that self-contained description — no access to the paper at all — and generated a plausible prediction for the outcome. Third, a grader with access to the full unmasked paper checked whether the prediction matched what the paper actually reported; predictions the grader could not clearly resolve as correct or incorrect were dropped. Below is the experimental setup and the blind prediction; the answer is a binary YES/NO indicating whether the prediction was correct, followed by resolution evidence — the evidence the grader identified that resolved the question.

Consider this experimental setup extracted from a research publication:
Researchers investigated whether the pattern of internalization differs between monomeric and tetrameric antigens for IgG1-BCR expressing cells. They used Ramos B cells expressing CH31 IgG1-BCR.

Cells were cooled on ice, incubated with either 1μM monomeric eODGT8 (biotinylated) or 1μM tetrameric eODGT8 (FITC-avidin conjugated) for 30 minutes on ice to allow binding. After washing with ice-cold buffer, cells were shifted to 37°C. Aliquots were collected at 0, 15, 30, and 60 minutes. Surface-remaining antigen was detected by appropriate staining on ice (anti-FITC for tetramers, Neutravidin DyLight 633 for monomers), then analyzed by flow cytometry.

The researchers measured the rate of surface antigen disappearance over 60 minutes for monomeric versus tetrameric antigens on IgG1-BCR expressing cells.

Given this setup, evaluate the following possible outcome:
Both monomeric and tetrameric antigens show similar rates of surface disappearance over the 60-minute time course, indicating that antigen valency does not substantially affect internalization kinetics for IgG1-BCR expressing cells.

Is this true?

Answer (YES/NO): NO